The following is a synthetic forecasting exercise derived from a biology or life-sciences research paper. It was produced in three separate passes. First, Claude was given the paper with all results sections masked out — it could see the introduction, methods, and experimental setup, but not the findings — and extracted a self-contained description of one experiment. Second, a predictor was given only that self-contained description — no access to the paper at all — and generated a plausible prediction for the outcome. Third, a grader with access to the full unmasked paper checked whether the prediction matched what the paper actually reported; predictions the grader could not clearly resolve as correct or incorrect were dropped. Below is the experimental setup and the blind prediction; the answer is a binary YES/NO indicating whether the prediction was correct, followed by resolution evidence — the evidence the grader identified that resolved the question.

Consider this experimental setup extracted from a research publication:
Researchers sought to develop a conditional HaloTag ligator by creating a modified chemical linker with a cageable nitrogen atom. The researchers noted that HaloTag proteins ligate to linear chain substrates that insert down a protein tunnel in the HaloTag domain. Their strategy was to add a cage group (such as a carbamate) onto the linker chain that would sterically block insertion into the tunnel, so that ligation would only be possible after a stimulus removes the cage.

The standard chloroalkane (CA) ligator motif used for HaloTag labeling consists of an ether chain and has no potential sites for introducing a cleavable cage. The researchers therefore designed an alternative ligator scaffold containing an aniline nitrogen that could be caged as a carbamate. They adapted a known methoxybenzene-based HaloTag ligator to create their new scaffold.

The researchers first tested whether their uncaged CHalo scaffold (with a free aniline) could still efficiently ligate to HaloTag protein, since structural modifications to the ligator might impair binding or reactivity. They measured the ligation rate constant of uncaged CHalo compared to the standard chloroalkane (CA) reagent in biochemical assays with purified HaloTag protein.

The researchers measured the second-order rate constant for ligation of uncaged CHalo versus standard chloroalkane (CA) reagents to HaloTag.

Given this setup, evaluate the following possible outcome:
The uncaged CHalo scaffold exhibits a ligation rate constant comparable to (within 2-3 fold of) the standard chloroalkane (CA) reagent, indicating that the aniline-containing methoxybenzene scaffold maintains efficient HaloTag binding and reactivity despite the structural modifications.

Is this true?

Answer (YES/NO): NO